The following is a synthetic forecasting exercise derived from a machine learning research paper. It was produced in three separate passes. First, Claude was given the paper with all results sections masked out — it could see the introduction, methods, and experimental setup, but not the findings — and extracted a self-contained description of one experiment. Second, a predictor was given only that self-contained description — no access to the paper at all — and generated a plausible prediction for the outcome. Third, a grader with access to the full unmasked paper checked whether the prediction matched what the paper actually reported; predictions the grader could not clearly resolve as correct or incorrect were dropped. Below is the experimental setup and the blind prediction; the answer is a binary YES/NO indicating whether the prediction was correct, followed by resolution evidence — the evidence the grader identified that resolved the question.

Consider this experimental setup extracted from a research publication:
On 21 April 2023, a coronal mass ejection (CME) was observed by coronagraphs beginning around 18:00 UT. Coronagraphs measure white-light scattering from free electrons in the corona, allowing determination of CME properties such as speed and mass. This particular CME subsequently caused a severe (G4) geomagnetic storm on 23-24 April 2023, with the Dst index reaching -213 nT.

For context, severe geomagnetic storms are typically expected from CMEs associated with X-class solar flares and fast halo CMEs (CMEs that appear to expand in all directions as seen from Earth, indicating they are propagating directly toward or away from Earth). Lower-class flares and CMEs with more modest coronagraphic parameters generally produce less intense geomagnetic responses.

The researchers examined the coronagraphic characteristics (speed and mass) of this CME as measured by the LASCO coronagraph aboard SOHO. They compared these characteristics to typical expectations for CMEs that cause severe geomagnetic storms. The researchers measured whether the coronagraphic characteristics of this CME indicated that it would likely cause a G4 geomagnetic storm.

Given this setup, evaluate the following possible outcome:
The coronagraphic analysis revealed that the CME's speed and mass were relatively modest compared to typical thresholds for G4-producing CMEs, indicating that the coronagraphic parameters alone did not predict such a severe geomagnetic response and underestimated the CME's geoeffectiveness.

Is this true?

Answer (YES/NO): YES